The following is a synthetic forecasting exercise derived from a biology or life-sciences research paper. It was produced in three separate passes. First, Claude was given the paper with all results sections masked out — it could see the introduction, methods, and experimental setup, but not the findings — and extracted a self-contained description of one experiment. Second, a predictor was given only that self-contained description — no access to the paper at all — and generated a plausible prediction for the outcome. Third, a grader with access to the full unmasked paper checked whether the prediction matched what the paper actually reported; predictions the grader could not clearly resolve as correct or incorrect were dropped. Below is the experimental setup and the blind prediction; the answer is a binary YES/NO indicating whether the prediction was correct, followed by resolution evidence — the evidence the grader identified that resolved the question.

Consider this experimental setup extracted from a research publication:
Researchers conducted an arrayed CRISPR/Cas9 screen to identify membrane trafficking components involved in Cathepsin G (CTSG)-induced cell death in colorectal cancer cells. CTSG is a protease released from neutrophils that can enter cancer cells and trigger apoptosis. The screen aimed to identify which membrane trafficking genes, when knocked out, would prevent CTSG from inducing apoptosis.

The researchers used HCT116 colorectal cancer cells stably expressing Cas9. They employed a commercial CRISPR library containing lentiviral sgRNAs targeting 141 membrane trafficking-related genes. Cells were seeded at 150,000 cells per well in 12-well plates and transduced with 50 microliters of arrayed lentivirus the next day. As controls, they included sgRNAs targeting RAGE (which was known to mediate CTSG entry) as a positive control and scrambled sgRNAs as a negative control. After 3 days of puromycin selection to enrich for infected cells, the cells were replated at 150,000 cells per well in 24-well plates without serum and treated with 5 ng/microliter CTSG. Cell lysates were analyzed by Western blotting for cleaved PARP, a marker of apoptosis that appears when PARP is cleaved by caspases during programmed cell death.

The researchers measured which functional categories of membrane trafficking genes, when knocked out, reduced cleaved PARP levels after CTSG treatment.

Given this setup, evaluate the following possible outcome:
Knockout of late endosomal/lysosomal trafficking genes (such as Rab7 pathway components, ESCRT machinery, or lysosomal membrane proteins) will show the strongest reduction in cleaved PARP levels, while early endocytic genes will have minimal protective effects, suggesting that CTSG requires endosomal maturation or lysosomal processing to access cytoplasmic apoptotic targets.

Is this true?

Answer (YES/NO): NO